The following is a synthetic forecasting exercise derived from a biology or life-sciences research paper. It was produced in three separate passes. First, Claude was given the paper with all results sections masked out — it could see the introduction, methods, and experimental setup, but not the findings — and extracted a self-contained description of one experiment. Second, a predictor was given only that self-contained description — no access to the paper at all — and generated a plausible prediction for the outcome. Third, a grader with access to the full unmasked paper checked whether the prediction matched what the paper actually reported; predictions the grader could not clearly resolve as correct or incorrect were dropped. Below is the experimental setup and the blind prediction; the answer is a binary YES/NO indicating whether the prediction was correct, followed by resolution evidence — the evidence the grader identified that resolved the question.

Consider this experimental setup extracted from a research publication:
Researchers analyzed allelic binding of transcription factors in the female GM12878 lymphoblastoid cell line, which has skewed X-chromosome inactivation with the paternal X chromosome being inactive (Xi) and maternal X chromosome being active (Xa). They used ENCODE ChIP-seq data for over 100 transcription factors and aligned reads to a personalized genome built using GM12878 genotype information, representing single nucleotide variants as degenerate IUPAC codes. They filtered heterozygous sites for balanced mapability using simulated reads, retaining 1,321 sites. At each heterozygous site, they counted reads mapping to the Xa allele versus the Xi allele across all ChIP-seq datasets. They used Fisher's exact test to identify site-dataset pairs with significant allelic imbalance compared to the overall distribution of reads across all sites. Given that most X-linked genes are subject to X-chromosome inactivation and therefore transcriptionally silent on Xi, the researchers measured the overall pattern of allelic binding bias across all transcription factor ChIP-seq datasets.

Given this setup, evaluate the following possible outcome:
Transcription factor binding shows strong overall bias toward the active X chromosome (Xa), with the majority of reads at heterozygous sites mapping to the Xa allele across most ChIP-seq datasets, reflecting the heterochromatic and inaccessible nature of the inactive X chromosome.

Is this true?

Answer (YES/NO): YES